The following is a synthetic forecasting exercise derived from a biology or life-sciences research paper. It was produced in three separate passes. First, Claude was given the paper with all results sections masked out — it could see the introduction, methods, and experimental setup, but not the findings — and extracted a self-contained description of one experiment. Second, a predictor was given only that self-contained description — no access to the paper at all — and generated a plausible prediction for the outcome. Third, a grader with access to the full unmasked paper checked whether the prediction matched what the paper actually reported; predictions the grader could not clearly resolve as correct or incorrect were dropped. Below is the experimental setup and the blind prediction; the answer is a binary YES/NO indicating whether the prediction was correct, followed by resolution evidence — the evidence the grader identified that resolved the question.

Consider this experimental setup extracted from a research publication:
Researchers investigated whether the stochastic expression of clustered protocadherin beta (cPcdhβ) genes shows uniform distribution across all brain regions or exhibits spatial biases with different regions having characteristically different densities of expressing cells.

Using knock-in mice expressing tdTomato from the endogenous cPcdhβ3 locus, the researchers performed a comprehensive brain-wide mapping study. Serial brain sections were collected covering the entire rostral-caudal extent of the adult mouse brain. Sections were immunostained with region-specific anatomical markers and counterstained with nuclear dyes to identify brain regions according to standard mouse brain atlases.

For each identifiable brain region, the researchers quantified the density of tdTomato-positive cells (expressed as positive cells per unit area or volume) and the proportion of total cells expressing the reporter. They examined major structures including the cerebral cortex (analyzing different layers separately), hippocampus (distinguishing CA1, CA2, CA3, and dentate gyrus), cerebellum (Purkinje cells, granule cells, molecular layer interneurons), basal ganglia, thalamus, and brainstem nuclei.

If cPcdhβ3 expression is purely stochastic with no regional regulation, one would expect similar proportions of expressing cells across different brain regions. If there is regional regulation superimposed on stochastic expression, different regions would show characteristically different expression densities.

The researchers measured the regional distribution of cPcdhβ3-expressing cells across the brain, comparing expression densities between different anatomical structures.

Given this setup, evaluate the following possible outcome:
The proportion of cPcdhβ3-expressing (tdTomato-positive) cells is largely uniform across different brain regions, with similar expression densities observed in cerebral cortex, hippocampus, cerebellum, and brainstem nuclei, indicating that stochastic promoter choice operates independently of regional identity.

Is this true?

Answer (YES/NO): NO